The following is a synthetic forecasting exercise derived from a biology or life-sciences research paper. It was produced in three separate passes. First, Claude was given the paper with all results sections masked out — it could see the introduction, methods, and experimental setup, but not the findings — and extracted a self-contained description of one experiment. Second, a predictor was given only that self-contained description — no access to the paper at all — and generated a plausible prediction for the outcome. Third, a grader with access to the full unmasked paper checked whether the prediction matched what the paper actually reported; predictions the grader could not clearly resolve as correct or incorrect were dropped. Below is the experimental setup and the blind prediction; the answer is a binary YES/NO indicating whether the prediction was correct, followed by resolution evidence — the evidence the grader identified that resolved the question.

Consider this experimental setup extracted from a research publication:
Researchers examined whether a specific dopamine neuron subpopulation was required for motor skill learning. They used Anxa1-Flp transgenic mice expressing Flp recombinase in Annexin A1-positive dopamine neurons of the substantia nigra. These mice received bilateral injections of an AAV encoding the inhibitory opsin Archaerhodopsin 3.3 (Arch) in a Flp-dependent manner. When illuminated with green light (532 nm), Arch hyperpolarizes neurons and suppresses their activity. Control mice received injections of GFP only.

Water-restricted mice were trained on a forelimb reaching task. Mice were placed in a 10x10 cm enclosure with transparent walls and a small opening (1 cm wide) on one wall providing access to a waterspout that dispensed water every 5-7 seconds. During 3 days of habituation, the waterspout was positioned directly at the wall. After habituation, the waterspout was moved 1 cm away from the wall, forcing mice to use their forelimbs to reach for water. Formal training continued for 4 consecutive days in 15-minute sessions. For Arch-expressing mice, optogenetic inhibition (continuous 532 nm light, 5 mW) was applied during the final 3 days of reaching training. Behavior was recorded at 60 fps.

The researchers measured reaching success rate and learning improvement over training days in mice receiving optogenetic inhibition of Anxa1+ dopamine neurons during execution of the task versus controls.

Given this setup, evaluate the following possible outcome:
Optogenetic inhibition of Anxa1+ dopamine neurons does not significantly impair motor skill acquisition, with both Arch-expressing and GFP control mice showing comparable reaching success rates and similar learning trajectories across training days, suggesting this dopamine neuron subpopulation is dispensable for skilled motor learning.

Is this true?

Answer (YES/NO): NO